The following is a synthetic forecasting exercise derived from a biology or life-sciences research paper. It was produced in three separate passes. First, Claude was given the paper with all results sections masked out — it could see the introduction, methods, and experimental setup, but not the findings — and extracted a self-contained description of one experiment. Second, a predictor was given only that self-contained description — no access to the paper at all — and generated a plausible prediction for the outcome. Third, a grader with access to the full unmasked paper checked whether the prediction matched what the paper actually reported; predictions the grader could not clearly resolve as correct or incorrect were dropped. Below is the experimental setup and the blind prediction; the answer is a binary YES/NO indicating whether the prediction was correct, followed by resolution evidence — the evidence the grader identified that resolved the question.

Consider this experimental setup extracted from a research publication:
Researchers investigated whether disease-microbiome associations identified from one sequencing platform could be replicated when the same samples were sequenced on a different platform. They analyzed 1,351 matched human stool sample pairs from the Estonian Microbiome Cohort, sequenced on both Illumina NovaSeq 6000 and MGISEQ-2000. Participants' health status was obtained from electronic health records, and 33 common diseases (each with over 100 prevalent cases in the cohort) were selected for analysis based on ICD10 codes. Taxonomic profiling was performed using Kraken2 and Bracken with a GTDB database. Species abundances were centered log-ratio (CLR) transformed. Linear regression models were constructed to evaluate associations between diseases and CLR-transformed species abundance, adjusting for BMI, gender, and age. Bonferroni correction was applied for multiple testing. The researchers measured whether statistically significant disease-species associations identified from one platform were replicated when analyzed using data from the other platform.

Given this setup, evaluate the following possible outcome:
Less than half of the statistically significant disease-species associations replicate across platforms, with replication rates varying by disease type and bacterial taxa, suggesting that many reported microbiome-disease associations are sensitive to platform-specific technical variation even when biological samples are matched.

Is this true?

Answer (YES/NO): NO